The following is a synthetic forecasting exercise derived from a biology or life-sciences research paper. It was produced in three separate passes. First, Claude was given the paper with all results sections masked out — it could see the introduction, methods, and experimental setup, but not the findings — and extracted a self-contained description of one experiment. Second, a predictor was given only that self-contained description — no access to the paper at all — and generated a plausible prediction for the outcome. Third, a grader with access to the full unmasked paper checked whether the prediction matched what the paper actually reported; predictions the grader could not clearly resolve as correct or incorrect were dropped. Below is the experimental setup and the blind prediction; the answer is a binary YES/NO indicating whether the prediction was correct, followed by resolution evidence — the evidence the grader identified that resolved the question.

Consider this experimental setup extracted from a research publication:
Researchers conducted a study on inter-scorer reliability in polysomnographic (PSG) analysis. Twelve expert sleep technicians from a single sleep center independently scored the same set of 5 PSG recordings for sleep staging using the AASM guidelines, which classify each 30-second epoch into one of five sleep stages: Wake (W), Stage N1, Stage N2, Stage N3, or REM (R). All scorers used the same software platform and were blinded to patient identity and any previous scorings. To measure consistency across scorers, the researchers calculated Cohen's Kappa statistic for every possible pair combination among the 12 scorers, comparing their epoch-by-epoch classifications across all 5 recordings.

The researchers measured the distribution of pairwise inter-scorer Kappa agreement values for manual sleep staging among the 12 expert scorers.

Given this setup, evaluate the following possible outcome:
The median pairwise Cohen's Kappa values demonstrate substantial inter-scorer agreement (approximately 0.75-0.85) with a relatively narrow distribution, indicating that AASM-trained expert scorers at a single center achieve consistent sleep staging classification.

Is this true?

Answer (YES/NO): YES